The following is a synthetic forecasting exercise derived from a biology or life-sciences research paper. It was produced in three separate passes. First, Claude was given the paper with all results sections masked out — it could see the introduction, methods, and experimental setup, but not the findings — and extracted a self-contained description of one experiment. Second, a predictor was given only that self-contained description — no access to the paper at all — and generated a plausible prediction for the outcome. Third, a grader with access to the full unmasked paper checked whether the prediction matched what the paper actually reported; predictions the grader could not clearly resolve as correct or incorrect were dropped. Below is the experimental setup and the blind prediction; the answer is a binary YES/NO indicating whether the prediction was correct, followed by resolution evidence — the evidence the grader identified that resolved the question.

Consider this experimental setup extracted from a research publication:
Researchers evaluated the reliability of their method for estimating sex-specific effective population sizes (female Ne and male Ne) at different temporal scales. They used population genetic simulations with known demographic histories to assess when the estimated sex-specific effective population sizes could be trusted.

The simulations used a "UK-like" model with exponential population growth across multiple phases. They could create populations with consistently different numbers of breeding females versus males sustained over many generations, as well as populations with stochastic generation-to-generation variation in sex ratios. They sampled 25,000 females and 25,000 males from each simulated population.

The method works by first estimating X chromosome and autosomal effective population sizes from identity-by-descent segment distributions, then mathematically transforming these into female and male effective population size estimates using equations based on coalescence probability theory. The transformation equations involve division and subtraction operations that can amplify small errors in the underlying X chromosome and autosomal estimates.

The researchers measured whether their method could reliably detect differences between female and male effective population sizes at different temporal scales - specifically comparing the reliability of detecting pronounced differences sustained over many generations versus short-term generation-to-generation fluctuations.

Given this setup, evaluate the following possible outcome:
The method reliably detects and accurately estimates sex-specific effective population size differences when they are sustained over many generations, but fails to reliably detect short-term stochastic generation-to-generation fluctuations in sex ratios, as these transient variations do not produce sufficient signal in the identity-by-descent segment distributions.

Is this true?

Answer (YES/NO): NO